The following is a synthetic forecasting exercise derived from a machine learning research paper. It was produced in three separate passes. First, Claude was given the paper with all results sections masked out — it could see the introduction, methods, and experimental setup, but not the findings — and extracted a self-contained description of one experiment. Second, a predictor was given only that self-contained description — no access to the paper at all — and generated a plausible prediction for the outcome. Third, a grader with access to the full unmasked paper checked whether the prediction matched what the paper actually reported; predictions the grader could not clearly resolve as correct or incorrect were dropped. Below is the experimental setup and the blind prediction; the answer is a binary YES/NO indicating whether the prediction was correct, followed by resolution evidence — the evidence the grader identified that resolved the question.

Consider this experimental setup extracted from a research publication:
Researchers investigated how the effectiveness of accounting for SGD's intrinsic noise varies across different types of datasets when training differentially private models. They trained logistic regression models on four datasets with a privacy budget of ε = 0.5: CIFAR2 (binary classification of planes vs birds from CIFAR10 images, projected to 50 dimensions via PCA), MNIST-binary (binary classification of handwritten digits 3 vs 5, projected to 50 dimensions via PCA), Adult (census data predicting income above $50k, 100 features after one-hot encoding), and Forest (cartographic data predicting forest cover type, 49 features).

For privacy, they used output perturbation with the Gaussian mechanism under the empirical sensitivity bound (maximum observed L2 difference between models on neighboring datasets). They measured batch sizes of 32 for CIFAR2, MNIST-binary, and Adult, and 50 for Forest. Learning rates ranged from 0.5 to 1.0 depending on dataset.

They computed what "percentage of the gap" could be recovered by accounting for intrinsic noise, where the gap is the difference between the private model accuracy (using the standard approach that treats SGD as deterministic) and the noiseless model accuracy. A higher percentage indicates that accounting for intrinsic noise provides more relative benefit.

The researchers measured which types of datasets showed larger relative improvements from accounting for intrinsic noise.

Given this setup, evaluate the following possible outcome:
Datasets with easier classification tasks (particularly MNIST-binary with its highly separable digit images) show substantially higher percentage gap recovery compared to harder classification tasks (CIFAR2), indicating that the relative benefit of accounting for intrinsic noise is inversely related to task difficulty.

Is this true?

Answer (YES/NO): NO